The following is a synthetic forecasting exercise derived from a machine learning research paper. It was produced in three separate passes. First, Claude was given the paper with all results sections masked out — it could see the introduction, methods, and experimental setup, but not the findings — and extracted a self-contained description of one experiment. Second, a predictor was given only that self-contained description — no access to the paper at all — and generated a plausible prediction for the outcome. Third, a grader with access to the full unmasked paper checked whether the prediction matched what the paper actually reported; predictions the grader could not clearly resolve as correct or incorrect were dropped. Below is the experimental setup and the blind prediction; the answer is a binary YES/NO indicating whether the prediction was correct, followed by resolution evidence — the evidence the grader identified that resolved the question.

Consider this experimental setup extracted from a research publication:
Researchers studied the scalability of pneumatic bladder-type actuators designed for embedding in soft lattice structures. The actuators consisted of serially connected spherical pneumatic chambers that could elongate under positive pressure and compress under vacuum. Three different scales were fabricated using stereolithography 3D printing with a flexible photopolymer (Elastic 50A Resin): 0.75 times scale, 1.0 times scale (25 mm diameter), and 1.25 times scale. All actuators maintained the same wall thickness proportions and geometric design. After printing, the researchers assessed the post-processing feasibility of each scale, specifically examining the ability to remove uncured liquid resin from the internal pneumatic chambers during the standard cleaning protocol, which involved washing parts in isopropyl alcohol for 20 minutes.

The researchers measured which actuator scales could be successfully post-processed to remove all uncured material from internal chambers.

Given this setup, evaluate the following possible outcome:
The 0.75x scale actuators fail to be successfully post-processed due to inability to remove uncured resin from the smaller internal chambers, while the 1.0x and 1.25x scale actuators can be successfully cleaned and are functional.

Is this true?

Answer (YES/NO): NO